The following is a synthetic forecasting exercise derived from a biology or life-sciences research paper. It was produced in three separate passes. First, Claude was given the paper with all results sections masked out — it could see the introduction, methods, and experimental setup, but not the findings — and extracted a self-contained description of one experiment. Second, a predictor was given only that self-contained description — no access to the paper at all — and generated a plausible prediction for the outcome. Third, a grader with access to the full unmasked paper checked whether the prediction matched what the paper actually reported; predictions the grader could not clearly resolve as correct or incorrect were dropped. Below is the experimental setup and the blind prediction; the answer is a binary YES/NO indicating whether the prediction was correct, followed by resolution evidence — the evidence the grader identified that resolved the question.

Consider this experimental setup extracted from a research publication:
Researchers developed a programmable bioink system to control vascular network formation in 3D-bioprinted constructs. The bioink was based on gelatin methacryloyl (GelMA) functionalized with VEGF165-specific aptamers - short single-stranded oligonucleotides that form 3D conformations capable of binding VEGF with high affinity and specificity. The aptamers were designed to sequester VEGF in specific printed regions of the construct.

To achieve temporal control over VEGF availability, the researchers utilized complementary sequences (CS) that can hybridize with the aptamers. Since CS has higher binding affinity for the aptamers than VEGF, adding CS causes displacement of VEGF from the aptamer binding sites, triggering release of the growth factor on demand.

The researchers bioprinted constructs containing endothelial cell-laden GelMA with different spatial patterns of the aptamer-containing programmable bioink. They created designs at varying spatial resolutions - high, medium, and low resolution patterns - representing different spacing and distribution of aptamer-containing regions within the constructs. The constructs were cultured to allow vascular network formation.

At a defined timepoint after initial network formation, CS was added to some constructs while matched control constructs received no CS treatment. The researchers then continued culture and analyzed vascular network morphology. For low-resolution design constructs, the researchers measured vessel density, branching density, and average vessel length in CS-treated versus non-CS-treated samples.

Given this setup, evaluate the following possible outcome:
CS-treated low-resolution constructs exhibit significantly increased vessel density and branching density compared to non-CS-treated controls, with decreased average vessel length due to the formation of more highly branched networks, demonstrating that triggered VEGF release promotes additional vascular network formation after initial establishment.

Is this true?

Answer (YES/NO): NO